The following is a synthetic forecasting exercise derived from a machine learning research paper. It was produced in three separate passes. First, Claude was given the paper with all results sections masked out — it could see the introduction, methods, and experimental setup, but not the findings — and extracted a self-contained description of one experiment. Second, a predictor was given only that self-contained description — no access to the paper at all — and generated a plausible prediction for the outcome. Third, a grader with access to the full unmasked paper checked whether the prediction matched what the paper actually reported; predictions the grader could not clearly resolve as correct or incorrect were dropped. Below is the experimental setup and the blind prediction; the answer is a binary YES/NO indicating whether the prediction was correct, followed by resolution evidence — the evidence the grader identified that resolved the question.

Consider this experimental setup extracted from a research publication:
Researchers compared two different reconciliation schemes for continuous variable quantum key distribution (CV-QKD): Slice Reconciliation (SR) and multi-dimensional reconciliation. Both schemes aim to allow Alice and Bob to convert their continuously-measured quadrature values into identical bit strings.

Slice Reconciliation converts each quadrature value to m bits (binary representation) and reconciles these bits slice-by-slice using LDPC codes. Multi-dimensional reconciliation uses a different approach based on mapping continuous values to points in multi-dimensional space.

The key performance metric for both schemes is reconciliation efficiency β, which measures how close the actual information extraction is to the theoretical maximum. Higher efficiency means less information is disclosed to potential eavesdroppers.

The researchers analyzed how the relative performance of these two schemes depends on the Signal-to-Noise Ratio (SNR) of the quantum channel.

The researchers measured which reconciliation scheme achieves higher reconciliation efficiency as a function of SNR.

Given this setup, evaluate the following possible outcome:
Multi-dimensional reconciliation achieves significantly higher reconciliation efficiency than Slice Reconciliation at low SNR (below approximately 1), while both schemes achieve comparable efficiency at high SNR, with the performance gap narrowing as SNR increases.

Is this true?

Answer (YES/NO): NO